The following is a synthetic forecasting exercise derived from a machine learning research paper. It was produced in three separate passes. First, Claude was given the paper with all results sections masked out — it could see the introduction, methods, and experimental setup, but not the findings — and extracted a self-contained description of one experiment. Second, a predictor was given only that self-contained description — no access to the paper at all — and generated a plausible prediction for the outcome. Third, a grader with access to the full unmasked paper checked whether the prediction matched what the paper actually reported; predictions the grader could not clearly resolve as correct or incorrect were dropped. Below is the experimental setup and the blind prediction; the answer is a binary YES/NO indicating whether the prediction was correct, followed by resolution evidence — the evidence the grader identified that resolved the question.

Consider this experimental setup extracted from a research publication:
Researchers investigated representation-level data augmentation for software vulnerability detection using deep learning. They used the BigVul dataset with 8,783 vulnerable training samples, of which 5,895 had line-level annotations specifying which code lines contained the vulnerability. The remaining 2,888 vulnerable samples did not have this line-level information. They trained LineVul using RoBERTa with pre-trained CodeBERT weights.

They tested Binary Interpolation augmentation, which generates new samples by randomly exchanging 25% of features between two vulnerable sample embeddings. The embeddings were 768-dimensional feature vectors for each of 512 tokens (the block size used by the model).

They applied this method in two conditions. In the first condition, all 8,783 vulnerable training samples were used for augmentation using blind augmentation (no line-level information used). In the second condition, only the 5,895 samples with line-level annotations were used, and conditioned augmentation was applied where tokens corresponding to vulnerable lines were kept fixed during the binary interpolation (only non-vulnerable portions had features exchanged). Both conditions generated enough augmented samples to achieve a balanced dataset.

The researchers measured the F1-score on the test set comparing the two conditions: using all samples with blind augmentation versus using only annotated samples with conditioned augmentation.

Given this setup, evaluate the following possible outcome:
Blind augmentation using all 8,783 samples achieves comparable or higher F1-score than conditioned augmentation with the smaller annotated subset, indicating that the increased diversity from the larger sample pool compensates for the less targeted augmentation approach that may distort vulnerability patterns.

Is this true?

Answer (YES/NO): NO